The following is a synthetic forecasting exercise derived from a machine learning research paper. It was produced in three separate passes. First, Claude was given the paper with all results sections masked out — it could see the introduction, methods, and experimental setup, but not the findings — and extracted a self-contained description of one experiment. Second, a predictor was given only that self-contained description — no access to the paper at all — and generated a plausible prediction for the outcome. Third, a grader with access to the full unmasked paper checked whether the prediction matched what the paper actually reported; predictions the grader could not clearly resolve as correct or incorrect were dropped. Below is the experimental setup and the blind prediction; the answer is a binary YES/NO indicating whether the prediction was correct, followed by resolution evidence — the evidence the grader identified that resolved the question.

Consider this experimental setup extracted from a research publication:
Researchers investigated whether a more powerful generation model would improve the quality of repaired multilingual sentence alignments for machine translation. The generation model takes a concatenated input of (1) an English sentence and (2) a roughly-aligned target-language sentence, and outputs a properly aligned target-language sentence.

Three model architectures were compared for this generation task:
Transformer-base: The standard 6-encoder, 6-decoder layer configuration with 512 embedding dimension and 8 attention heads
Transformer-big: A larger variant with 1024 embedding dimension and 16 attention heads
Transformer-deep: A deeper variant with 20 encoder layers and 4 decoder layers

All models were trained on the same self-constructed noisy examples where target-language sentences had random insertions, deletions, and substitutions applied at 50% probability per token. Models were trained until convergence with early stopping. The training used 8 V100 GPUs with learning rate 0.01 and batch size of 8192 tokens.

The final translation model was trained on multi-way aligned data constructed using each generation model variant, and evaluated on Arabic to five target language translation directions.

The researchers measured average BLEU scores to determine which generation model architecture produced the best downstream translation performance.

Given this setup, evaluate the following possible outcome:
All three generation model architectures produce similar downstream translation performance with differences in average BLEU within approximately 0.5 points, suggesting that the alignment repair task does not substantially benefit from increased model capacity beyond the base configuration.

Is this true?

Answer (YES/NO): YES